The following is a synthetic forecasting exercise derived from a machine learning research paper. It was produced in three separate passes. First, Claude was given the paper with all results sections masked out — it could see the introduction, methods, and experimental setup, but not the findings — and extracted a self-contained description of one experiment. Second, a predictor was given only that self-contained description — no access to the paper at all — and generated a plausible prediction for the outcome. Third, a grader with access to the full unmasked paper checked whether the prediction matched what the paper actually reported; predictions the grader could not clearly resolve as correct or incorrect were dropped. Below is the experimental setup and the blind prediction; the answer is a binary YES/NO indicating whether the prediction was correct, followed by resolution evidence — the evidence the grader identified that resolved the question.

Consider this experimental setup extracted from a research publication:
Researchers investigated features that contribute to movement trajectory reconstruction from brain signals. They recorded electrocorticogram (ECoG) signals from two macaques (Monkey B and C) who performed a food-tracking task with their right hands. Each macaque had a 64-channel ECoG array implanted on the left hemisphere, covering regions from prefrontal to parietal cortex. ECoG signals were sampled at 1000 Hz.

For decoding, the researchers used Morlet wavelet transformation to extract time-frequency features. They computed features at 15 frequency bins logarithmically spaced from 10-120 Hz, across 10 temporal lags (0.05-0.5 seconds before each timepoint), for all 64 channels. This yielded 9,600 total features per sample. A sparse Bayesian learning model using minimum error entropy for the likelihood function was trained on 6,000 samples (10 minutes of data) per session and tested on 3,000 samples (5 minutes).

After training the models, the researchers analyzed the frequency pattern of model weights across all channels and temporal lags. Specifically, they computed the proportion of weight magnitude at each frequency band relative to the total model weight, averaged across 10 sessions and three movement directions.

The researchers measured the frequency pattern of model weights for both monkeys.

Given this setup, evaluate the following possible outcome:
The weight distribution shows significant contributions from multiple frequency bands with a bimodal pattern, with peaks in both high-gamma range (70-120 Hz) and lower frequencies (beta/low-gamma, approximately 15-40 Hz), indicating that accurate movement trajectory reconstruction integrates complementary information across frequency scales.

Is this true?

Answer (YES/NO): NO